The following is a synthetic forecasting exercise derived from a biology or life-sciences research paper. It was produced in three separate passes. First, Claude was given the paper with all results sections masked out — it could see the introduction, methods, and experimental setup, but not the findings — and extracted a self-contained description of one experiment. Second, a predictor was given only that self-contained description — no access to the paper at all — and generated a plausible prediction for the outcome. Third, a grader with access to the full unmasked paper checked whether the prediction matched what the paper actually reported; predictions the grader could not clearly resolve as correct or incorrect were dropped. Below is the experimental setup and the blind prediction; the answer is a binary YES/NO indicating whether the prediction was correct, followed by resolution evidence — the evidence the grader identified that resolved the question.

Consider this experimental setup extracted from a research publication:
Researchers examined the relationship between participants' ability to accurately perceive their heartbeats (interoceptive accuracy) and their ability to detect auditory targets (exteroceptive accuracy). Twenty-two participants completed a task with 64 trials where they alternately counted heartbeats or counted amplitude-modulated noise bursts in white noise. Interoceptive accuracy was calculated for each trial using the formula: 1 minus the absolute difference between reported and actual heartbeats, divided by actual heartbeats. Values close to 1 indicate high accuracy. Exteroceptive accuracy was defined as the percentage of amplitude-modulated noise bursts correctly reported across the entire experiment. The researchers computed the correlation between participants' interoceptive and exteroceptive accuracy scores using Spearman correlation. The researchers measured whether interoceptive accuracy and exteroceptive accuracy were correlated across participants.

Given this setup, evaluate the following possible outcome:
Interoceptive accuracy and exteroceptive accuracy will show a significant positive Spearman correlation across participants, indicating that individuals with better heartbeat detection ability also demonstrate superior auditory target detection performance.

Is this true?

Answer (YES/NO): YES